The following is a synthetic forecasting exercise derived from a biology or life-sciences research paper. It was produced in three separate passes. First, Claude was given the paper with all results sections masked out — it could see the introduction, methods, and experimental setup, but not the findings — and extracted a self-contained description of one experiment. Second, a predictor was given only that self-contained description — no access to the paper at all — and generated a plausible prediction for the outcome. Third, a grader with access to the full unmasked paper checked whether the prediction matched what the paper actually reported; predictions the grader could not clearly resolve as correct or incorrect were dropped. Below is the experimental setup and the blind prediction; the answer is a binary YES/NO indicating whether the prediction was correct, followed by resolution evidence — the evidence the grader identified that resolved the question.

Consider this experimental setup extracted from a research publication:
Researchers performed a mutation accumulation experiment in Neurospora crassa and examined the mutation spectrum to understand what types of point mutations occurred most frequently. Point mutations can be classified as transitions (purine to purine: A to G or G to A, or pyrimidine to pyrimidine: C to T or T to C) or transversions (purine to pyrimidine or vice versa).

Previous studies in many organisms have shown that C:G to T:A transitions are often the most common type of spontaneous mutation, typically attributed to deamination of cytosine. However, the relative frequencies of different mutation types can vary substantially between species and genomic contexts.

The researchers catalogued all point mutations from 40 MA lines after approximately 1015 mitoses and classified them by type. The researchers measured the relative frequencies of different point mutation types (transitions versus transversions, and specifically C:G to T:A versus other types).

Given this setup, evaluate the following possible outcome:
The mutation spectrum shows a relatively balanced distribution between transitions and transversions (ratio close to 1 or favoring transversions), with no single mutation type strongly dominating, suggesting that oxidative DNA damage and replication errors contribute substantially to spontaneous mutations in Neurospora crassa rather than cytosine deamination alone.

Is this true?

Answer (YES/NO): NO